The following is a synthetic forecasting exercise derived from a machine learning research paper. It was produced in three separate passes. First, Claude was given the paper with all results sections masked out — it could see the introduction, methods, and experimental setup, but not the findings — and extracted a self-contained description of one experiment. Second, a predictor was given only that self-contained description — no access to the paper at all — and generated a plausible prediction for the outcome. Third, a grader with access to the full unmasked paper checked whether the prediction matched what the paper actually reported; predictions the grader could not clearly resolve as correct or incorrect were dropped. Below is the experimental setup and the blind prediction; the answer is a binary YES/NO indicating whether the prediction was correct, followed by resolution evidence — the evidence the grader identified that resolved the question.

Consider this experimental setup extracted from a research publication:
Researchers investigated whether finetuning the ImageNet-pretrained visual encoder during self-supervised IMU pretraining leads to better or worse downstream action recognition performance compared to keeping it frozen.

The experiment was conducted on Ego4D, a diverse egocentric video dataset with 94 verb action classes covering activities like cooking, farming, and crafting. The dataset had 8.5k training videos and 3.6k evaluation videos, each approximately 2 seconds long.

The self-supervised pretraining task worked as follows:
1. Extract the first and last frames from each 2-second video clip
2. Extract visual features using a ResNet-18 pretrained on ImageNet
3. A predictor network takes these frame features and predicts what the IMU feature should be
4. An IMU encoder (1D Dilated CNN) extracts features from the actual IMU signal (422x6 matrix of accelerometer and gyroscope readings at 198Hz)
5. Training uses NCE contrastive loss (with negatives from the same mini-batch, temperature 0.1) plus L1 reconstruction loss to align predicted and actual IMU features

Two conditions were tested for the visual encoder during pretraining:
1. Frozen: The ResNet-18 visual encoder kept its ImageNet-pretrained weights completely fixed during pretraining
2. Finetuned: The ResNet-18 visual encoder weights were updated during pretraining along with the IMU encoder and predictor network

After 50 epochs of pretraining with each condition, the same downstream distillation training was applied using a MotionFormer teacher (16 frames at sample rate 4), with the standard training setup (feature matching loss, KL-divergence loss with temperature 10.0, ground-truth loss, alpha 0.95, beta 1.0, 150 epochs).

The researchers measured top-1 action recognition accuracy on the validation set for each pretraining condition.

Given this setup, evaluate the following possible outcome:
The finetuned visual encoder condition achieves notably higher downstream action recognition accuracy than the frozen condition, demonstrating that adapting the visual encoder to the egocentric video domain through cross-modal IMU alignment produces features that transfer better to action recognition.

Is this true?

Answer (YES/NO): NO